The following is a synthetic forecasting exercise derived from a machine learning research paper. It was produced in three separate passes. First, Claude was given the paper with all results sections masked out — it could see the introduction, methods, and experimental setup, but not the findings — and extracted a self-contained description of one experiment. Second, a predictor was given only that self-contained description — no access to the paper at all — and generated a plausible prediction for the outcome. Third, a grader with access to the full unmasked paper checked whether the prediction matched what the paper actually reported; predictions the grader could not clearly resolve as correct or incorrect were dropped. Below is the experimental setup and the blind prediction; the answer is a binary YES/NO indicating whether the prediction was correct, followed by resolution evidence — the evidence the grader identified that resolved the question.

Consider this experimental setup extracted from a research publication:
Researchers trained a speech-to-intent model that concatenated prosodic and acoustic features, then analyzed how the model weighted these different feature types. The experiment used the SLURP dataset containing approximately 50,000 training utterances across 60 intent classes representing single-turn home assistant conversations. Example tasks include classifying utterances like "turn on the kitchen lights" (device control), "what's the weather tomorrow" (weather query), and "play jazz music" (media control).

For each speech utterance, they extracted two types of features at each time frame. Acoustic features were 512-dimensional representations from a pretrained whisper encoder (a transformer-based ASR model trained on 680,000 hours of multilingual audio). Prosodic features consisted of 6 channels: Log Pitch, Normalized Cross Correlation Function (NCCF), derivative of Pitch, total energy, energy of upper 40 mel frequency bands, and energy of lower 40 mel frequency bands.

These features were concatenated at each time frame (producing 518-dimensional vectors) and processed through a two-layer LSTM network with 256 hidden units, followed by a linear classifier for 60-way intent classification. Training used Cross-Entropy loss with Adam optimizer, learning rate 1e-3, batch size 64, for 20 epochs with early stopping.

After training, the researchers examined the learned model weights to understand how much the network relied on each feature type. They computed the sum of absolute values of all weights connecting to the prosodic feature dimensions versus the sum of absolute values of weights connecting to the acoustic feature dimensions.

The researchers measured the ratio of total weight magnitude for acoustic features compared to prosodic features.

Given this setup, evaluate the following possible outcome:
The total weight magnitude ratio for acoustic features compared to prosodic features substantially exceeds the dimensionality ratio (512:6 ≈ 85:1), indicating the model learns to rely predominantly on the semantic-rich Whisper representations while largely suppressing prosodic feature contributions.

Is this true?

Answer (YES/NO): NO